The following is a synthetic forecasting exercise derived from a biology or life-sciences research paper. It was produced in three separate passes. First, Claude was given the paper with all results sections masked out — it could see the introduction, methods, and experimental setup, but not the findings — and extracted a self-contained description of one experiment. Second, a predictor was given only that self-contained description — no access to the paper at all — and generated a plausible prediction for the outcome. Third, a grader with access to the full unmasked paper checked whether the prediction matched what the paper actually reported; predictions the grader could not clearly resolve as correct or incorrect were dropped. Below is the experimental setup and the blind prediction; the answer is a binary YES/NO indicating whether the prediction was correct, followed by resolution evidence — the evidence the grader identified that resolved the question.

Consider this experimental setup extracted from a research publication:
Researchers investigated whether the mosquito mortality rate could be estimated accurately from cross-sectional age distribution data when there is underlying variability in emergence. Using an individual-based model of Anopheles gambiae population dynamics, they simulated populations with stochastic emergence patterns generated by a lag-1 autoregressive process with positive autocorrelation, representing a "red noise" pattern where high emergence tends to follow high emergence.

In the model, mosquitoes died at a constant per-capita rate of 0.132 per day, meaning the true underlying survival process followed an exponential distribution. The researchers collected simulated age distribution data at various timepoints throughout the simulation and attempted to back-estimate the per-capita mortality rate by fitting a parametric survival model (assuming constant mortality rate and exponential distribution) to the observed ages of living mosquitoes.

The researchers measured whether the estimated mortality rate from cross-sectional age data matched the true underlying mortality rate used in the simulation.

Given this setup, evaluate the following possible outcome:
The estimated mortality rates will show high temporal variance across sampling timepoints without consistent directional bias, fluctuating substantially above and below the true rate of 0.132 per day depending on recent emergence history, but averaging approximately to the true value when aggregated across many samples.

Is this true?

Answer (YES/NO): NO